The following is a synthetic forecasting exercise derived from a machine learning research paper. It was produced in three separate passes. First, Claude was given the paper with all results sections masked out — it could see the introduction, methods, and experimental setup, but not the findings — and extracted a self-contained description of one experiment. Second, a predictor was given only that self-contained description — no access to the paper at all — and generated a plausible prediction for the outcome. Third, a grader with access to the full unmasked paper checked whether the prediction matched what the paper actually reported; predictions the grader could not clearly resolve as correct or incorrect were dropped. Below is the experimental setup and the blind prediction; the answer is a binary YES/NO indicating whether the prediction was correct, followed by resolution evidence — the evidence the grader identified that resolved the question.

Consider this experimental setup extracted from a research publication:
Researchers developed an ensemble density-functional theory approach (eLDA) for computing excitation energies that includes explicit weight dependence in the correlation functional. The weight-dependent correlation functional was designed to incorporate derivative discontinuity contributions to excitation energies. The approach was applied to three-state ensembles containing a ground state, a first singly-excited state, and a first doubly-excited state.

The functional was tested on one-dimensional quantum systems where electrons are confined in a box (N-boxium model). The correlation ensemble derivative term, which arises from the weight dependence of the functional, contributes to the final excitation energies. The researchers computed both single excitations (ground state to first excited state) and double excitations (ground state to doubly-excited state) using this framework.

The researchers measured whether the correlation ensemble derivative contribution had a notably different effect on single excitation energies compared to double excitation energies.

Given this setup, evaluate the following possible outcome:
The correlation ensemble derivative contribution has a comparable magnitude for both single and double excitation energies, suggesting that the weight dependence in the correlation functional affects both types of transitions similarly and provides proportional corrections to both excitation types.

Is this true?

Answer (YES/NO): NO